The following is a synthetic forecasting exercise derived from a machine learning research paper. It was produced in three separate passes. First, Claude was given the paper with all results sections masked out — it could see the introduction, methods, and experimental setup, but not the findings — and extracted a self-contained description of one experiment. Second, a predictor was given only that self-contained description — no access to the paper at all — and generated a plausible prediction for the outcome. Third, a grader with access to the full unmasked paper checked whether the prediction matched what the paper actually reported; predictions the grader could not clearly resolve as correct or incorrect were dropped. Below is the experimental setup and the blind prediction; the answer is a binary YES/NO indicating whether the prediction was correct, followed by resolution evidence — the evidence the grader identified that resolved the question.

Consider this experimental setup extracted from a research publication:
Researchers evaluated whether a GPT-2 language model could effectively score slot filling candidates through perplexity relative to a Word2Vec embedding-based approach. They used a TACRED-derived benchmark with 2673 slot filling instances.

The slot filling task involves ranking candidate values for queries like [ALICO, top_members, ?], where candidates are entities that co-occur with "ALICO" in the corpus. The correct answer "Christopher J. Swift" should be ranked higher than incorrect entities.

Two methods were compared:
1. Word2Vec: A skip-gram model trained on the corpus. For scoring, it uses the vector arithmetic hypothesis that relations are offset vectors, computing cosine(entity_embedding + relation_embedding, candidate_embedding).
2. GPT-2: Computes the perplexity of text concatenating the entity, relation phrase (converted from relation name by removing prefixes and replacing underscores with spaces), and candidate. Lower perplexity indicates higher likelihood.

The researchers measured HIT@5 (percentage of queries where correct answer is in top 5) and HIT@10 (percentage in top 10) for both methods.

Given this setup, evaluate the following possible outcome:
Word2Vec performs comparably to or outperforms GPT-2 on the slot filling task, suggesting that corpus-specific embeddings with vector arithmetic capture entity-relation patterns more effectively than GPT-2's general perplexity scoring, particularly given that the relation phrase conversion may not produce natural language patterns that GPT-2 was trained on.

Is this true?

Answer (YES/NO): YES